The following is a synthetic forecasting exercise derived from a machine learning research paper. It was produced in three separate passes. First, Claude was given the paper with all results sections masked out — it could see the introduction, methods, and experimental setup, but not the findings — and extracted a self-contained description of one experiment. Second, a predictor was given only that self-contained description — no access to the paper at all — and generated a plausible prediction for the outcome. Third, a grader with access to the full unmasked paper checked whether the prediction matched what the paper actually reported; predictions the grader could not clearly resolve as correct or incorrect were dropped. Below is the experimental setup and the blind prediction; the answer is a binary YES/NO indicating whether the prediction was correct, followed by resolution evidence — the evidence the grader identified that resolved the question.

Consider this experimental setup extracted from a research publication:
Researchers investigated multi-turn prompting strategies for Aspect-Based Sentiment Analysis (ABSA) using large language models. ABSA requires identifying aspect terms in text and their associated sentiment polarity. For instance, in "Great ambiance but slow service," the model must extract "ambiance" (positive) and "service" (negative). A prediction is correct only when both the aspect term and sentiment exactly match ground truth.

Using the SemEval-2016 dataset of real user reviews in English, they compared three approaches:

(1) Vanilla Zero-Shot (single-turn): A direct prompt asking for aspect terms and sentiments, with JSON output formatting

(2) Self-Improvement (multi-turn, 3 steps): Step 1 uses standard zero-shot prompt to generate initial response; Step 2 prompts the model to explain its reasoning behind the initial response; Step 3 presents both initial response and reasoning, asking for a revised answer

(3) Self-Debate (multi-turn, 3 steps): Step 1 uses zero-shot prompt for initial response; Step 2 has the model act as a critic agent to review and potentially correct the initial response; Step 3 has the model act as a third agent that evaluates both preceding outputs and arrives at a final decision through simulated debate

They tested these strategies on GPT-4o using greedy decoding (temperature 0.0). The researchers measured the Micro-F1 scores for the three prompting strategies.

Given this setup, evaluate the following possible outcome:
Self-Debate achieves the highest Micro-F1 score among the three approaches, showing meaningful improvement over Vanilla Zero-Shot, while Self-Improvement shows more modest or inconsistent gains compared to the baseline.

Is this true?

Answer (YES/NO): NO